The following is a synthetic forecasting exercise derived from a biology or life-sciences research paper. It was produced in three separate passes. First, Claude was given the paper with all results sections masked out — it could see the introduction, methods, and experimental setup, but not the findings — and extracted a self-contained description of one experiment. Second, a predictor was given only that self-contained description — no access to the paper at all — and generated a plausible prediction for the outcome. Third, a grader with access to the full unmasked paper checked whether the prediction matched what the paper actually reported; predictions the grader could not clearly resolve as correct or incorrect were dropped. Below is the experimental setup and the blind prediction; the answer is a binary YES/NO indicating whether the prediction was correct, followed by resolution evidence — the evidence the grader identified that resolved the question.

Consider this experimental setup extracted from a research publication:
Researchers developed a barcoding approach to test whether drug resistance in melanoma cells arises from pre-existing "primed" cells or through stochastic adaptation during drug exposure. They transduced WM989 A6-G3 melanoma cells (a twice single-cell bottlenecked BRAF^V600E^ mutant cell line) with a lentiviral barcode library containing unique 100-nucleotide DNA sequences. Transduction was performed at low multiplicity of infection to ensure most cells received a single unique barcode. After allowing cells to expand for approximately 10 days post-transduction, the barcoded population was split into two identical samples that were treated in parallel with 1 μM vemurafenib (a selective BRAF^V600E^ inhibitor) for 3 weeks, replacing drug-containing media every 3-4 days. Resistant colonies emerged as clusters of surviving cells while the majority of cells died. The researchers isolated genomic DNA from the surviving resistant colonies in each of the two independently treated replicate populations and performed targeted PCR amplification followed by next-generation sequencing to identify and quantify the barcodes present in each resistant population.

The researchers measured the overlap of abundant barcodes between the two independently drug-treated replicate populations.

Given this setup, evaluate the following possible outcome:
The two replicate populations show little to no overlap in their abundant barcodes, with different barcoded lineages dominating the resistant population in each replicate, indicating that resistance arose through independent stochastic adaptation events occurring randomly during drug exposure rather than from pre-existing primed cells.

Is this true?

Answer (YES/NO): NO